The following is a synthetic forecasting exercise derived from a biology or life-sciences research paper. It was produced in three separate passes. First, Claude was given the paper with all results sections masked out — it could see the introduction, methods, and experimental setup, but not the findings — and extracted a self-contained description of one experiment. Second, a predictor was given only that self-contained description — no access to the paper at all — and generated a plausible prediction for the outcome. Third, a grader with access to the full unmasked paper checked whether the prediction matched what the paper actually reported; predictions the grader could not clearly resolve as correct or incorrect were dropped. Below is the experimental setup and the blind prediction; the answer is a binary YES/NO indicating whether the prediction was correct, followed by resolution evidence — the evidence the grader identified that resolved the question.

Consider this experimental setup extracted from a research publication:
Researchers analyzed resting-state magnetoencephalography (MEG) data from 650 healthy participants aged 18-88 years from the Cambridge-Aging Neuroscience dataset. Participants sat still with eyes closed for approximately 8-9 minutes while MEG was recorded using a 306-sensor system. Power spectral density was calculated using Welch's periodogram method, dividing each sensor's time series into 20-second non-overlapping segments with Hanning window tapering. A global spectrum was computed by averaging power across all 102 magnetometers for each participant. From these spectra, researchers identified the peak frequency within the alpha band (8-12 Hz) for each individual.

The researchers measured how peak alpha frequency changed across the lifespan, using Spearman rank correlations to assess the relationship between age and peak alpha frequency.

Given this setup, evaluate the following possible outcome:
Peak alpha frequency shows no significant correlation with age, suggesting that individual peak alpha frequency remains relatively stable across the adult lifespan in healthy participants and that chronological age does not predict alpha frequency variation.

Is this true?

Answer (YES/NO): NO